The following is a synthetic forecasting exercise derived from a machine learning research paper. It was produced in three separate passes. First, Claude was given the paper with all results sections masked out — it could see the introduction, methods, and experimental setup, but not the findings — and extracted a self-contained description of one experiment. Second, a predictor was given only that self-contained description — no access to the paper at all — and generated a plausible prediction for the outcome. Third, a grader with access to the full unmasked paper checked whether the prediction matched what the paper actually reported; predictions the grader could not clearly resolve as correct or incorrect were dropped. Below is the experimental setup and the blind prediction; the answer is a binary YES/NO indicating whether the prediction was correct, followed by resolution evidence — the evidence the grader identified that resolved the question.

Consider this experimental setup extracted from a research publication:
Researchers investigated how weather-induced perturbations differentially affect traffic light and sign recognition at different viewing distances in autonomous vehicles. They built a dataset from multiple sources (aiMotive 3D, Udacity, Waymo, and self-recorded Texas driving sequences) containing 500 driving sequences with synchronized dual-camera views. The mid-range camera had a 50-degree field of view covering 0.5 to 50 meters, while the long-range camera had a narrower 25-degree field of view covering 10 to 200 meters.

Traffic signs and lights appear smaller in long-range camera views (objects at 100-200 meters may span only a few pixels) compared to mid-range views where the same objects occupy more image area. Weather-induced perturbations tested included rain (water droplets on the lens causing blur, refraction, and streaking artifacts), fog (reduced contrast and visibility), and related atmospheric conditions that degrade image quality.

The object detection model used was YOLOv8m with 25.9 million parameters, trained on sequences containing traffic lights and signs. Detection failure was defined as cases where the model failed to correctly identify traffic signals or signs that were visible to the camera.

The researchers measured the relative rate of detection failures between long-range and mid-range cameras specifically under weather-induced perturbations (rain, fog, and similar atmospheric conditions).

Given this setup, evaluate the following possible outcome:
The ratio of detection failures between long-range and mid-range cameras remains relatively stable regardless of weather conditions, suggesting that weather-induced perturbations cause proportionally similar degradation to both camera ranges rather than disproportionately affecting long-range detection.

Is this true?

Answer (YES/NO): NO